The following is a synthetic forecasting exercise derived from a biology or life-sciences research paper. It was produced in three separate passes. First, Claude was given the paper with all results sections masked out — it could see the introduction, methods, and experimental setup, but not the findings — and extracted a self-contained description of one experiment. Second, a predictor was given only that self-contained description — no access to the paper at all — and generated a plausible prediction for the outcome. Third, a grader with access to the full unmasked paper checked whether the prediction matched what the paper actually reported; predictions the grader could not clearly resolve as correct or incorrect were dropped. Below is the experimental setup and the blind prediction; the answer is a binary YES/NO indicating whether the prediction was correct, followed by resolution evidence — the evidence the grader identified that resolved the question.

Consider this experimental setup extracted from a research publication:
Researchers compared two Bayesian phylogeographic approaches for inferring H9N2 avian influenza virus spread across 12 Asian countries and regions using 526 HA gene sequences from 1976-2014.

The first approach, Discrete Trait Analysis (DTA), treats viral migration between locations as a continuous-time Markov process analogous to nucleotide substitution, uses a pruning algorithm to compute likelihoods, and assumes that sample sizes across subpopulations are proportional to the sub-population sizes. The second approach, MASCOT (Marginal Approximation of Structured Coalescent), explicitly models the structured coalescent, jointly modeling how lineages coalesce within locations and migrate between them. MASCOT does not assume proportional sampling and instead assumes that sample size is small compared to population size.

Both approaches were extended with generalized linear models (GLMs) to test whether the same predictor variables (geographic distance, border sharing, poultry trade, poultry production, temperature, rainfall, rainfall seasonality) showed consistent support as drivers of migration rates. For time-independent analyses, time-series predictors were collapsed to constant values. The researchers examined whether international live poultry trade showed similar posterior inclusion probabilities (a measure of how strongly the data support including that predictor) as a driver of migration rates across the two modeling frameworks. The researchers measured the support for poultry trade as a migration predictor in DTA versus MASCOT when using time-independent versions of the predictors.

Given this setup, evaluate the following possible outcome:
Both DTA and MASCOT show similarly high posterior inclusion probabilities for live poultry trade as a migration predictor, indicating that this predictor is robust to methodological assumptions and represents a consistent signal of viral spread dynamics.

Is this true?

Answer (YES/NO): NO